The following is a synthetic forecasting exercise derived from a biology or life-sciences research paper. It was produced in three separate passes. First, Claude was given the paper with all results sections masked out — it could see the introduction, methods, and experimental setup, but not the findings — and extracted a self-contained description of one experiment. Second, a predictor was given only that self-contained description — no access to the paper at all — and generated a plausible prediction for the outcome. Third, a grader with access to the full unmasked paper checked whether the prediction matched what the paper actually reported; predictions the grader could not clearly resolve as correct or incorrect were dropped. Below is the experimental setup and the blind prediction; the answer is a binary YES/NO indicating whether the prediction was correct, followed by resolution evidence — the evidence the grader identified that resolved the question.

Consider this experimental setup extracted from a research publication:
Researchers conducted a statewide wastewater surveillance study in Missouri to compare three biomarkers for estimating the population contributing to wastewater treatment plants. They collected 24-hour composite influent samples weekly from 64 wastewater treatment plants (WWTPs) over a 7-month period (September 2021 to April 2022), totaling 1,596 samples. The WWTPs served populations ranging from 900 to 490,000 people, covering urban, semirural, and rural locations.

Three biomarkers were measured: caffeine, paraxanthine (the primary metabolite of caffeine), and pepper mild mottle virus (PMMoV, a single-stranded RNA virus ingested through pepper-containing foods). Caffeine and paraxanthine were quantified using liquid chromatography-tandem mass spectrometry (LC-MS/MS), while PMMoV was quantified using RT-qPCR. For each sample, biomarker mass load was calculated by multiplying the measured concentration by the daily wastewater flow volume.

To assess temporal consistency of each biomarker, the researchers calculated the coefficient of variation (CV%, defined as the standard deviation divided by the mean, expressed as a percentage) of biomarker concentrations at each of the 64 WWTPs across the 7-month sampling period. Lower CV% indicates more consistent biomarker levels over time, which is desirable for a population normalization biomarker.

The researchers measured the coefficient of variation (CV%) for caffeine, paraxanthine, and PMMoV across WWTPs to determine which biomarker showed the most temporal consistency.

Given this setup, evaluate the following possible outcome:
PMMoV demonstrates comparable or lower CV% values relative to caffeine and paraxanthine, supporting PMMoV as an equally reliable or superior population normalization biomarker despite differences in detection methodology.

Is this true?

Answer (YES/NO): NO